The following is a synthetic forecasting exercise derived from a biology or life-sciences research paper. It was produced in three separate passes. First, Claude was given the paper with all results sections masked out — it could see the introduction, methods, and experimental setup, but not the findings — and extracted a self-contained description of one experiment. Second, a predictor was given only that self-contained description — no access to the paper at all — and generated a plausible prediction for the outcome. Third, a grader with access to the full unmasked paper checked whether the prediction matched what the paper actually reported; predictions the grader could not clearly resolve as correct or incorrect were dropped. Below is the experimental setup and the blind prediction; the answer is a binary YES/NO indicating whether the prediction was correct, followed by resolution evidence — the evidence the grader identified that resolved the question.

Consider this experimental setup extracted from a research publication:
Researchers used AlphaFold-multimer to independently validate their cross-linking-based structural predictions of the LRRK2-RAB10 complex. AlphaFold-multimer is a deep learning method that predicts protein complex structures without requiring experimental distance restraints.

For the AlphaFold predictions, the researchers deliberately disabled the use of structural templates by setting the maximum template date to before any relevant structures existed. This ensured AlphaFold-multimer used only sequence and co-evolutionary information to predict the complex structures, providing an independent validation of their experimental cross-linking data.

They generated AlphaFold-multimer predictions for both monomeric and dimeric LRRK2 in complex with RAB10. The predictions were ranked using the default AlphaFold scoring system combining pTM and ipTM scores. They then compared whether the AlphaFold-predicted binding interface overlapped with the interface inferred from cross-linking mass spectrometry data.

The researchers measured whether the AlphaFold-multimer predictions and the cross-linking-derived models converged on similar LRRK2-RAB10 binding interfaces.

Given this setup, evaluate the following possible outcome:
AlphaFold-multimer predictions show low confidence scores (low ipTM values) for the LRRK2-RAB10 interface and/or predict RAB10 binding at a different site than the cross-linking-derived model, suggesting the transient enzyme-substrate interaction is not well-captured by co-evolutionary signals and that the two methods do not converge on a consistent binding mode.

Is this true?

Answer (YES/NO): NO